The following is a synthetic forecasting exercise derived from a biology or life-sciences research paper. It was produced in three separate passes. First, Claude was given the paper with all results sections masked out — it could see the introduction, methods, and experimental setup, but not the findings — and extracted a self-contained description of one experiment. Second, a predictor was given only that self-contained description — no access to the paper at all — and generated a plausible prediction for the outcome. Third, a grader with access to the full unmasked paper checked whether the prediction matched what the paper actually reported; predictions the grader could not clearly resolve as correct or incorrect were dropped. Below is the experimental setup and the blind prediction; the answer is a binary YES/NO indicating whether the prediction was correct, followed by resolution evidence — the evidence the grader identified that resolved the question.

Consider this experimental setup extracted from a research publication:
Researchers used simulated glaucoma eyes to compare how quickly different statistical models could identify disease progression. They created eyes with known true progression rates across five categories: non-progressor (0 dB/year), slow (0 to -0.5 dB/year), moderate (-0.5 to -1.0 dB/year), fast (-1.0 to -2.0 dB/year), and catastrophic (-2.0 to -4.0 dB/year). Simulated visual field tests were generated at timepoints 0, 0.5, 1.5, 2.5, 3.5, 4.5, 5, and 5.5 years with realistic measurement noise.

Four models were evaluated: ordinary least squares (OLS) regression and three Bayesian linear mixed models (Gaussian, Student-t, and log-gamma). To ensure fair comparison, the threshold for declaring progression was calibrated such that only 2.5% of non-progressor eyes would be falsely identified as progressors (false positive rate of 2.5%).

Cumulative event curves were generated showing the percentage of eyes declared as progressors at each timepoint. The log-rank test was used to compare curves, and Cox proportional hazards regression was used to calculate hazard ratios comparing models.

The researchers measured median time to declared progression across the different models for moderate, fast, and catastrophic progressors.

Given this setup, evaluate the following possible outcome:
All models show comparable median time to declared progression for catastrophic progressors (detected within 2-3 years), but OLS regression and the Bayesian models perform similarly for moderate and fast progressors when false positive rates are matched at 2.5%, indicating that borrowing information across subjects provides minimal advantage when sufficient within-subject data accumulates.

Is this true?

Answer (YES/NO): NO